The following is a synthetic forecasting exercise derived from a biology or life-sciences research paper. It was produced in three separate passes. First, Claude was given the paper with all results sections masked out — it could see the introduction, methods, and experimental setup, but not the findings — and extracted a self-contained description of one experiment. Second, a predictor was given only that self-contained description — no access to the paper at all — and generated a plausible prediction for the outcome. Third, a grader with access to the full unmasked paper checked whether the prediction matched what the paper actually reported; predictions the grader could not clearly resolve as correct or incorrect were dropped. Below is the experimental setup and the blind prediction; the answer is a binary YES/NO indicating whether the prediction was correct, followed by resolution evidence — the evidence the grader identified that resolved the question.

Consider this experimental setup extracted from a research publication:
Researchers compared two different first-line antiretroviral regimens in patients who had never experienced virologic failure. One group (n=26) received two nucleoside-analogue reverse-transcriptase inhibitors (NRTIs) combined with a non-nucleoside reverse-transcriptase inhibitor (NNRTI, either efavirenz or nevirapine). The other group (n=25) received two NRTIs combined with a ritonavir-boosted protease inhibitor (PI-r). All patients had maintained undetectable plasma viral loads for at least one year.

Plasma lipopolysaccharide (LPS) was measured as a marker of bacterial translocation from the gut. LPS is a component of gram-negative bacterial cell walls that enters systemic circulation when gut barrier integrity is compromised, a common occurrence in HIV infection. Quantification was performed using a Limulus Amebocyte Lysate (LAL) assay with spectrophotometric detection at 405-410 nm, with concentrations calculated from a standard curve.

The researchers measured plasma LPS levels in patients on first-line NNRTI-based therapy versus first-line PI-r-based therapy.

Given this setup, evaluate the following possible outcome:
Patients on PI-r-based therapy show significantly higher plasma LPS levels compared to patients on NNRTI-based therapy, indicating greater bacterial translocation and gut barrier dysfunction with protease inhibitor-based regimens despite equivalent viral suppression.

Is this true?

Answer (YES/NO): NO